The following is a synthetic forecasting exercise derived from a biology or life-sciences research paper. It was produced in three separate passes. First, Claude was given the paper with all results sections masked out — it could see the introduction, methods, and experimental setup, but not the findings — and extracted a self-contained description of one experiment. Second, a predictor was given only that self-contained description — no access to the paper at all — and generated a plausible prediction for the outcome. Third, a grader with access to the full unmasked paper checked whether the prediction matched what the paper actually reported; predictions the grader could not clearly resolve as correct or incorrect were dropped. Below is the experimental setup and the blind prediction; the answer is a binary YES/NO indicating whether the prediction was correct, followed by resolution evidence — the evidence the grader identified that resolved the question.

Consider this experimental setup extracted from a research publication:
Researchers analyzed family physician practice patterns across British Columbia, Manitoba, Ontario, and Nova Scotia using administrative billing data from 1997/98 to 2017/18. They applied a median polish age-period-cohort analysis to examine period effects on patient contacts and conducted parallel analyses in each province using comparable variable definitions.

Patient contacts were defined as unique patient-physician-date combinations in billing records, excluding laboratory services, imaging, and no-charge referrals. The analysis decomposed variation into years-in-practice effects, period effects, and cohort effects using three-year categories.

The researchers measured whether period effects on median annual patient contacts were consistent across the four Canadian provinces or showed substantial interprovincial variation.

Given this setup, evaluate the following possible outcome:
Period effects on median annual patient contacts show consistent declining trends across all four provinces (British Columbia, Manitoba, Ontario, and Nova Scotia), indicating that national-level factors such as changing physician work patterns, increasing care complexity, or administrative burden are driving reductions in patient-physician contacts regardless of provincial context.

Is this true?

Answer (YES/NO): YES